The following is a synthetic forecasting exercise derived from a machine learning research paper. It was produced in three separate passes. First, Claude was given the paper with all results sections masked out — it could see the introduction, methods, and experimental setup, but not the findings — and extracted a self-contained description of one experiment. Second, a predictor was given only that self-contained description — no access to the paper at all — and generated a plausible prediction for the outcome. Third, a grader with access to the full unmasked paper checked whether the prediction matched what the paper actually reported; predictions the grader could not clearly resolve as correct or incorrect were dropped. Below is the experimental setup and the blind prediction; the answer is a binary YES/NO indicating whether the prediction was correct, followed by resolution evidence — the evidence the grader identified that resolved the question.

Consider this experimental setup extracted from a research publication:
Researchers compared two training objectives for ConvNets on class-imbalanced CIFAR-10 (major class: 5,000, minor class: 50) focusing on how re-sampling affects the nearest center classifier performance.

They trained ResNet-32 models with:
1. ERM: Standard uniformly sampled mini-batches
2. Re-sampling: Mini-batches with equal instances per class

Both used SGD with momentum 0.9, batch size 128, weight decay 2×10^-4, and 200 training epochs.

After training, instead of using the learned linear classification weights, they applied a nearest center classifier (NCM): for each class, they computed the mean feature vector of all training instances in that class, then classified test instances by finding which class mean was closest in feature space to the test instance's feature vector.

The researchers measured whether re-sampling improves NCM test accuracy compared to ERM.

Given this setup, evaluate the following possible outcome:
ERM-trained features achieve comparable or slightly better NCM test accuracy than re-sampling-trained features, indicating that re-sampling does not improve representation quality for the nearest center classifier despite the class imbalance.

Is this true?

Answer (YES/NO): NO